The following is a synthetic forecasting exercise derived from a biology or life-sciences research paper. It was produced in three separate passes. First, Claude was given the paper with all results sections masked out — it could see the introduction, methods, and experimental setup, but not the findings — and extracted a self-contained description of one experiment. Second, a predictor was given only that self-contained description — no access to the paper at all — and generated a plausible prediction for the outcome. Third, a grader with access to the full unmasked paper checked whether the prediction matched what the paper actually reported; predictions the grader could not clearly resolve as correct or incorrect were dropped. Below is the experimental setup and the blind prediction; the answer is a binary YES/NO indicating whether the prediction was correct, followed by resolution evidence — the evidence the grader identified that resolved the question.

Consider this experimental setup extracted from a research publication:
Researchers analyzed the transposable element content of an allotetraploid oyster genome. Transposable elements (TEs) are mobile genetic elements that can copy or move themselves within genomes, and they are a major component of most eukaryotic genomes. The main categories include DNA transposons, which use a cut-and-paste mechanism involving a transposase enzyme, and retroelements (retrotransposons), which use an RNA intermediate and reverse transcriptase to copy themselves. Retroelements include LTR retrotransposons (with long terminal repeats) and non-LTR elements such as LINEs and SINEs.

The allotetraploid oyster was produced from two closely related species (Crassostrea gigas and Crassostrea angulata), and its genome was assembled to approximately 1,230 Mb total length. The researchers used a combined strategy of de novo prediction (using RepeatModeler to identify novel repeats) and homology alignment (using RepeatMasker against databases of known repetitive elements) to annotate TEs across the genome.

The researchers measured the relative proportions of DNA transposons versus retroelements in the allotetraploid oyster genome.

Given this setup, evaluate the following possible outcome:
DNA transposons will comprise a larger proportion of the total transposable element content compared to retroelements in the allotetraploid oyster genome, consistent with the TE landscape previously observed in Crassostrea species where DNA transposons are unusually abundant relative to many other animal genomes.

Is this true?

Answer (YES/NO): YES